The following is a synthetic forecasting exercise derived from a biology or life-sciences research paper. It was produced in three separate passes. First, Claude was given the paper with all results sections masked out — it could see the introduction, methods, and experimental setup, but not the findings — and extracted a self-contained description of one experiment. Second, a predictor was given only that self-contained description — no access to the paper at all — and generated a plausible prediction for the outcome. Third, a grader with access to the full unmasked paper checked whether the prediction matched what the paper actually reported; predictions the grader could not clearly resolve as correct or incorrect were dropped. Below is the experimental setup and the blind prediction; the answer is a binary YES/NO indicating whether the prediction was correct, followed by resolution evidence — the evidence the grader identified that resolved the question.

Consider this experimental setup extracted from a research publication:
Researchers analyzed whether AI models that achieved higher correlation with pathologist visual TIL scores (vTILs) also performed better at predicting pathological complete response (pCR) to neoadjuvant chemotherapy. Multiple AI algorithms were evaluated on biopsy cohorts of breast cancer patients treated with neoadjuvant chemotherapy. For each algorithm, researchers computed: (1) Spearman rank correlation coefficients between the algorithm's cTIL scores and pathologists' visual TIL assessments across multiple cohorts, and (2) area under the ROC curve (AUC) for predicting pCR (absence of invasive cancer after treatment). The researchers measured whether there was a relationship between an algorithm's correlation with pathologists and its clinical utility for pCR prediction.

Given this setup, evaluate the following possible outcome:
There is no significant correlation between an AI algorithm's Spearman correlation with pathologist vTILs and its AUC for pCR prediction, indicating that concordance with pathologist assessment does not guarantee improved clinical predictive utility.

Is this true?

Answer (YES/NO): NO